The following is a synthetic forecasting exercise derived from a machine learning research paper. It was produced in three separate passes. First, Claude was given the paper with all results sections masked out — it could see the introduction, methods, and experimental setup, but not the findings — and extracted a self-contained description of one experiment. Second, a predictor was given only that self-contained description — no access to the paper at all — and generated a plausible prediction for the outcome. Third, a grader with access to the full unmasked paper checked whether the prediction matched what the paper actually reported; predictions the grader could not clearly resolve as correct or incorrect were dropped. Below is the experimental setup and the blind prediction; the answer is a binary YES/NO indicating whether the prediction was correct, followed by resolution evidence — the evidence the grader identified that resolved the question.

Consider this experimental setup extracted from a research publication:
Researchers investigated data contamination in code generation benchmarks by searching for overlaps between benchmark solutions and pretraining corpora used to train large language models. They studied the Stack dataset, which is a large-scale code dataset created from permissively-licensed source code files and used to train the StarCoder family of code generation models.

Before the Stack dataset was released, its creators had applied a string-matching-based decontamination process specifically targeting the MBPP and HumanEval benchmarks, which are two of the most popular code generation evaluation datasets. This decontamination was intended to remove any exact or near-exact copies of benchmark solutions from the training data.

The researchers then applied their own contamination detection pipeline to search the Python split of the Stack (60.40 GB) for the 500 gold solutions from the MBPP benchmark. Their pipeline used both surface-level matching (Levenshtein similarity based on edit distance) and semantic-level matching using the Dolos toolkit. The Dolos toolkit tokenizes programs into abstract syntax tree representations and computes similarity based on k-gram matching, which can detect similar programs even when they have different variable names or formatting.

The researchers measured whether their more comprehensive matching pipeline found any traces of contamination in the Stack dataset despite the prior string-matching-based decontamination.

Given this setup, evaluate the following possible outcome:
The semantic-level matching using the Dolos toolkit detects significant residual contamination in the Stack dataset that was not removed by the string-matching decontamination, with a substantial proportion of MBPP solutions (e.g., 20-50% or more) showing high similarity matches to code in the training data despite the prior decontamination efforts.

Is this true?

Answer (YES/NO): YES